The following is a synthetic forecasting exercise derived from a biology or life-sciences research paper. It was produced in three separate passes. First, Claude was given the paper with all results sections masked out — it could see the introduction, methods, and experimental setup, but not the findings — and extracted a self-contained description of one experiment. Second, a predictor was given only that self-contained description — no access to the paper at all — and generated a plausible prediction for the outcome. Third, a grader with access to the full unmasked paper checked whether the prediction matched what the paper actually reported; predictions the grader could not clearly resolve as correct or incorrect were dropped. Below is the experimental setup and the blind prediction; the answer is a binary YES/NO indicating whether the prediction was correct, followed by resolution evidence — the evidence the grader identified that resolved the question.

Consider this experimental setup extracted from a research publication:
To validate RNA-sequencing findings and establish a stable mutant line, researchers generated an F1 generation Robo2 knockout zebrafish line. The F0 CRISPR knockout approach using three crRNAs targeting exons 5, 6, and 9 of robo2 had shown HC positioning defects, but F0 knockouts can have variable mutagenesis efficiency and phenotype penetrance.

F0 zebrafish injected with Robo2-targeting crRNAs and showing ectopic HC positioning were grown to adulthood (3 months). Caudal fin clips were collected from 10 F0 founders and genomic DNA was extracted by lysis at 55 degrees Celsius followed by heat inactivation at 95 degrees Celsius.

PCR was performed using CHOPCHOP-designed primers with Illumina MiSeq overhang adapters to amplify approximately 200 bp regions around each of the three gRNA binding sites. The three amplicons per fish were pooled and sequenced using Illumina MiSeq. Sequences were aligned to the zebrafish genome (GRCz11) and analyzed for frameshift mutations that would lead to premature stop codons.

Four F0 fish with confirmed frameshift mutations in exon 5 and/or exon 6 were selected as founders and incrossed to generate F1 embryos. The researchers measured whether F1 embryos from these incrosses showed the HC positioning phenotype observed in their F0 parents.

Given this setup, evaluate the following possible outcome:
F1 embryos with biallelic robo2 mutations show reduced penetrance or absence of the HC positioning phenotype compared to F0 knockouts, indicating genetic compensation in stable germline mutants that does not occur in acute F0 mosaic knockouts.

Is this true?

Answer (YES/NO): NO